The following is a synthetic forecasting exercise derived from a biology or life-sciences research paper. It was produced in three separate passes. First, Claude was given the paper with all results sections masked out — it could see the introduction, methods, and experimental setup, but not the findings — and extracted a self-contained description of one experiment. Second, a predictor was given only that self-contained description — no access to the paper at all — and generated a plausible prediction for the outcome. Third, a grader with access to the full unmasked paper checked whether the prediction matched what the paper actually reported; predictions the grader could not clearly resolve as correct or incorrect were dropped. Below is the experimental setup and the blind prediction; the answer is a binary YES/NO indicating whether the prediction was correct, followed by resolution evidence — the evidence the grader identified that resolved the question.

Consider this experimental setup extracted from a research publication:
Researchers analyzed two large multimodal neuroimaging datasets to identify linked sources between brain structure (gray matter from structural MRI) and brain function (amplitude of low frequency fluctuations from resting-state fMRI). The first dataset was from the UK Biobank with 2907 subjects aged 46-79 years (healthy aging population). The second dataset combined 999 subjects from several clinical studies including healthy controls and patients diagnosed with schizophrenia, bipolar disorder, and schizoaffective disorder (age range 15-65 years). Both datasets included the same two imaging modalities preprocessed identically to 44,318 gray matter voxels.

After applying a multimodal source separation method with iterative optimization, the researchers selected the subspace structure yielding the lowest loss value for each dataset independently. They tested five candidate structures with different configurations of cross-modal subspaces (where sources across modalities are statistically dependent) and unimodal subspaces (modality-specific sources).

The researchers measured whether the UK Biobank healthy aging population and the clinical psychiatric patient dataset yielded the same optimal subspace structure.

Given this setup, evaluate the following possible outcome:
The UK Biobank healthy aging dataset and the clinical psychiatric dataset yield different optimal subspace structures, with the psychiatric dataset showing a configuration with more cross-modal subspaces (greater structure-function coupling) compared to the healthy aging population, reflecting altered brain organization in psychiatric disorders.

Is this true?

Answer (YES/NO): NO